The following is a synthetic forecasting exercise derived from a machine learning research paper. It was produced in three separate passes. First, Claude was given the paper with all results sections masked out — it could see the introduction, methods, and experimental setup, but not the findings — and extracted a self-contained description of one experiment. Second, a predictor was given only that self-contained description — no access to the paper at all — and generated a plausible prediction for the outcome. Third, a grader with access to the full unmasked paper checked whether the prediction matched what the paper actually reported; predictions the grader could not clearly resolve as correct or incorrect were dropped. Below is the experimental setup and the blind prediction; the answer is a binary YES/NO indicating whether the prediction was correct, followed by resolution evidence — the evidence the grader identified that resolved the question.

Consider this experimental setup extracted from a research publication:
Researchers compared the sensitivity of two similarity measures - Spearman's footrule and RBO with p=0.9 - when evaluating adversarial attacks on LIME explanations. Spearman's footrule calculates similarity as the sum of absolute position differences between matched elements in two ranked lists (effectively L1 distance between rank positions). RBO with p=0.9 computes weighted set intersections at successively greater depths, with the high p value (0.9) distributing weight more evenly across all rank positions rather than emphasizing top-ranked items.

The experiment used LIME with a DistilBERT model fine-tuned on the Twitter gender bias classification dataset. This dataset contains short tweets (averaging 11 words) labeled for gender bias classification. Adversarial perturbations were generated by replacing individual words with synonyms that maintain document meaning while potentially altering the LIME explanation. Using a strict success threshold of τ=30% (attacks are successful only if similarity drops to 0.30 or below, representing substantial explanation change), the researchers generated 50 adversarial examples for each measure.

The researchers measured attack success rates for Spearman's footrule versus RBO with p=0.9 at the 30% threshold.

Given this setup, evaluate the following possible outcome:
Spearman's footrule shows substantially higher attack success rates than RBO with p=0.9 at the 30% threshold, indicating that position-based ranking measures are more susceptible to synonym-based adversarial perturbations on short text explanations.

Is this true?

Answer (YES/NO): YES